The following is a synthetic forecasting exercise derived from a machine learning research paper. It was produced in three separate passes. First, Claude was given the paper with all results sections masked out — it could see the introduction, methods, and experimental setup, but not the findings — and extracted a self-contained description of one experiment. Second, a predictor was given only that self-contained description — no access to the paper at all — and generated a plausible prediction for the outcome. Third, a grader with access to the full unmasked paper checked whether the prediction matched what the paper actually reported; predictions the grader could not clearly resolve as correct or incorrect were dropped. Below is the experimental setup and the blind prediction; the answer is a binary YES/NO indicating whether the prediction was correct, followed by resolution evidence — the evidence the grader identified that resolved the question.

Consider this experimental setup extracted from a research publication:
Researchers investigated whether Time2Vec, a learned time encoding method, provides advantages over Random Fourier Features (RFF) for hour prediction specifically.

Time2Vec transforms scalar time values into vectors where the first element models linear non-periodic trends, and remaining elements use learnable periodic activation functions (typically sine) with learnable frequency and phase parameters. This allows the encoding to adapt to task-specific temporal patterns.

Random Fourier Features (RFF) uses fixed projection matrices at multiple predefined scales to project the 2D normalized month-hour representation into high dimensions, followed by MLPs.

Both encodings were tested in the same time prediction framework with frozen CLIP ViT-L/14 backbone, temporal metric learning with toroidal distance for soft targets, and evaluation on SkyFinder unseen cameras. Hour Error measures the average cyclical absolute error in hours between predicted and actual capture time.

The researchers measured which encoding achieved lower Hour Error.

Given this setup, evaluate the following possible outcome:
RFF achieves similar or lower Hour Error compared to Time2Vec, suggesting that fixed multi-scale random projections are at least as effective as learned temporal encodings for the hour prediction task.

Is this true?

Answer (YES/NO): NO